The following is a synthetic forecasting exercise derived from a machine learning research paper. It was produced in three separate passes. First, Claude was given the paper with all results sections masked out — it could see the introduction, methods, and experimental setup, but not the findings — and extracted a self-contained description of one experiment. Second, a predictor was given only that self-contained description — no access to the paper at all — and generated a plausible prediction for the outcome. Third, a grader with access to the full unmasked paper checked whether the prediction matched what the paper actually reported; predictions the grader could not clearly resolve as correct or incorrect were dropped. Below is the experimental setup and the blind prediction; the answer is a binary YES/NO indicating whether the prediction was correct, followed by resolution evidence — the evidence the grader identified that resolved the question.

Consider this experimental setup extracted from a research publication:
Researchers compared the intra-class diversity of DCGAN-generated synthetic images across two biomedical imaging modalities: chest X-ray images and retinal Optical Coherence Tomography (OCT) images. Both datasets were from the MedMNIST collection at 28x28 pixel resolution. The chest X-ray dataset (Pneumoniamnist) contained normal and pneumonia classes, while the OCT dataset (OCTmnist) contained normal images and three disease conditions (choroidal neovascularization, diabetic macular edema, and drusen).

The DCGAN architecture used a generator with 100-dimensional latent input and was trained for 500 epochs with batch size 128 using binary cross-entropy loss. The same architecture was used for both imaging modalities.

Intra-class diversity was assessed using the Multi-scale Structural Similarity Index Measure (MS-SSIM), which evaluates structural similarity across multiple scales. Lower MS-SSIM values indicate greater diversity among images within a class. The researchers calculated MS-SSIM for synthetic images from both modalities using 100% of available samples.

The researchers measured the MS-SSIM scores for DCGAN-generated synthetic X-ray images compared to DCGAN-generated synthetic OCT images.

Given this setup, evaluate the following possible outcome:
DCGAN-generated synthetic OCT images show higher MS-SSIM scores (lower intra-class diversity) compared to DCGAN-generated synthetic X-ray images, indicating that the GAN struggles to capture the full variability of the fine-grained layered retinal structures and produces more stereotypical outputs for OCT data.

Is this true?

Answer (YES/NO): YES